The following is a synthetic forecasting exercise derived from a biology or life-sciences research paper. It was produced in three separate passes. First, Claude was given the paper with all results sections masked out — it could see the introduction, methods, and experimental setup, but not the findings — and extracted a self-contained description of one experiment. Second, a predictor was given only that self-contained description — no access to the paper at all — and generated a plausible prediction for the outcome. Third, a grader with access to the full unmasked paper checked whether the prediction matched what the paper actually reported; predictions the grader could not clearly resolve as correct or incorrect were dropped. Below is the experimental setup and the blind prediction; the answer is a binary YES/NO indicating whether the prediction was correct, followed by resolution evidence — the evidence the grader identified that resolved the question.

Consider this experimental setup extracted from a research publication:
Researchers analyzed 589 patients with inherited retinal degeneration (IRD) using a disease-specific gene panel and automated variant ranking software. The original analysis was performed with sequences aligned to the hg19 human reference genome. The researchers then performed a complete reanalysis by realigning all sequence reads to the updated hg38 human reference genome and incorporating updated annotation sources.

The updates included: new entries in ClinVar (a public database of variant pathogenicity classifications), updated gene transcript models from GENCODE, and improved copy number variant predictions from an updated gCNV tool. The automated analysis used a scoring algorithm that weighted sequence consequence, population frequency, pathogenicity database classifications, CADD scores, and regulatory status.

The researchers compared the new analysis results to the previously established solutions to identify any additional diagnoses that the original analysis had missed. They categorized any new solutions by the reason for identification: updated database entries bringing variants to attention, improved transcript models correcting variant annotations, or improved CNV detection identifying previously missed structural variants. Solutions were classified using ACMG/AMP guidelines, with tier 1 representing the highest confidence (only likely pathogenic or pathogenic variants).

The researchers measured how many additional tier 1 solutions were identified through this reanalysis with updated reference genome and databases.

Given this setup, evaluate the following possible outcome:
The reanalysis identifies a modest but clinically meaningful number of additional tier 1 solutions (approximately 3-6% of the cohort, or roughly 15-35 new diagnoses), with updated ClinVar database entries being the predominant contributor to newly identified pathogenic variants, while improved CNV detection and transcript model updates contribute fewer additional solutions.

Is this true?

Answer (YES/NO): NO